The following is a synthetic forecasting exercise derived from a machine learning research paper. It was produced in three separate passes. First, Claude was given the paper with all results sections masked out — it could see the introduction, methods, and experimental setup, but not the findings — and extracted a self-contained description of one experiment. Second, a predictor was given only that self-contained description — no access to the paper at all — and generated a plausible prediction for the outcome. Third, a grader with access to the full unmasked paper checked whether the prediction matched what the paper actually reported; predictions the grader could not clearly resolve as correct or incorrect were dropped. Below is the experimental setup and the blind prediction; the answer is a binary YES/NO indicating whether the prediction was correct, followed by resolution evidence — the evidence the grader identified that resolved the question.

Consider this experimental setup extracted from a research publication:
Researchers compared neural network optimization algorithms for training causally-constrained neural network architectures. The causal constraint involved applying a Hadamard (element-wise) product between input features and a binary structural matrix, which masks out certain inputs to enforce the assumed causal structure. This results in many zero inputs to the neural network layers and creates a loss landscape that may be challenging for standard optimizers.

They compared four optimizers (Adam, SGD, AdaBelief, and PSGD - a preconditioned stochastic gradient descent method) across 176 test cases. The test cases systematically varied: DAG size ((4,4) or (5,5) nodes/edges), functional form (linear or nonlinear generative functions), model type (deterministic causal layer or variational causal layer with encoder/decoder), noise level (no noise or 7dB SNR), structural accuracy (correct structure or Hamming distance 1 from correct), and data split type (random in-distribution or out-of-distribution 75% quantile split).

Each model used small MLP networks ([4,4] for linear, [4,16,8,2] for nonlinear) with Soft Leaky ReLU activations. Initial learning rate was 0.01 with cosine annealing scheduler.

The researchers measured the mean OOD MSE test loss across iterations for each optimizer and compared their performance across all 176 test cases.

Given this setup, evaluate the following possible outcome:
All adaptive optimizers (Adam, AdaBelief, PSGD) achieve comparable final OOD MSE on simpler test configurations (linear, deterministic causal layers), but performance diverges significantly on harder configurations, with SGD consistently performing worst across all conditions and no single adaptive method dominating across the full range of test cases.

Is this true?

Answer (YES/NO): NO